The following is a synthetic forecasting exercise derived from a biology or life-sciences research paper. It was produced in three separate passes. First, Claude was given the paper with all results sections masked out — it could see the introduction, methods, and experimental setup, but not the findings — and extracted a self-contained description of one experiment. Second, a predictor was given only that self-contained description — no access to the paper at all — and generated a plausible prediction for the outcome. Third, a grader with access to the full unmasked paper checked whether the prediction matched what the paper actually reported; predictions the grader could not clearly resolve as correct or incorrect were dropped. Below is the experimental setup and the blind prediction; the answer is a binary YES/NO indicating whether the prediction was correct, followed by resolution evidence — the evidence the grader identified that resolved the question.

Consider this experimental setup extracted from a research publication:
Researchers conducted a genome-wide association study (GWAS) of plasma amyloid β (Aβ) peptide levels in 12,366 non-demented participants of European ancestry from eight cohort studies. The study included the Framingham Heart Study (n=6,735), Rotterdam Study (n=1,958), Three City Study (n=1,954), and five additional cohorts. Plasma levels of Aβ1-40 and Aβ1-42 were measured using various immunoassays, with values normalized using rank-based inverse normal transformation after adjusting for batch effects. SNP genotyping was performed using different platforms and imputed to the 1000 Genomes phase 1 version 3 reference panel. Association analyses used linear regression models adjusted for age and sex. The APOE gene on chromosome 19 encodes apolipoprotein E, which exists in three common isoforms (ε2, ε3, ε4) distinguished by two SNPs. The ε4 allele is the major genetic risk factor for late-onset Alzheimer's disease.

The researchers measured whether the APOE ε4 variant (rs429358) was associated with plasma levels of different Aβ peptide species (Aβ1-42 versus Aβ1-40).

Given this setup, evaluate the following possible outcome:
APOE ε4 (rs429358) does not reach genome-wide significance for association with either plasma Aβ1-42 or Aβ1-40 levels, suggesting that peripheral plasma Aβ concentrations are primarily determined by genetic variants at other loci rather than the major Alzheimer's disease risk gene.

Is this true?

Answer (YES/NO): NO